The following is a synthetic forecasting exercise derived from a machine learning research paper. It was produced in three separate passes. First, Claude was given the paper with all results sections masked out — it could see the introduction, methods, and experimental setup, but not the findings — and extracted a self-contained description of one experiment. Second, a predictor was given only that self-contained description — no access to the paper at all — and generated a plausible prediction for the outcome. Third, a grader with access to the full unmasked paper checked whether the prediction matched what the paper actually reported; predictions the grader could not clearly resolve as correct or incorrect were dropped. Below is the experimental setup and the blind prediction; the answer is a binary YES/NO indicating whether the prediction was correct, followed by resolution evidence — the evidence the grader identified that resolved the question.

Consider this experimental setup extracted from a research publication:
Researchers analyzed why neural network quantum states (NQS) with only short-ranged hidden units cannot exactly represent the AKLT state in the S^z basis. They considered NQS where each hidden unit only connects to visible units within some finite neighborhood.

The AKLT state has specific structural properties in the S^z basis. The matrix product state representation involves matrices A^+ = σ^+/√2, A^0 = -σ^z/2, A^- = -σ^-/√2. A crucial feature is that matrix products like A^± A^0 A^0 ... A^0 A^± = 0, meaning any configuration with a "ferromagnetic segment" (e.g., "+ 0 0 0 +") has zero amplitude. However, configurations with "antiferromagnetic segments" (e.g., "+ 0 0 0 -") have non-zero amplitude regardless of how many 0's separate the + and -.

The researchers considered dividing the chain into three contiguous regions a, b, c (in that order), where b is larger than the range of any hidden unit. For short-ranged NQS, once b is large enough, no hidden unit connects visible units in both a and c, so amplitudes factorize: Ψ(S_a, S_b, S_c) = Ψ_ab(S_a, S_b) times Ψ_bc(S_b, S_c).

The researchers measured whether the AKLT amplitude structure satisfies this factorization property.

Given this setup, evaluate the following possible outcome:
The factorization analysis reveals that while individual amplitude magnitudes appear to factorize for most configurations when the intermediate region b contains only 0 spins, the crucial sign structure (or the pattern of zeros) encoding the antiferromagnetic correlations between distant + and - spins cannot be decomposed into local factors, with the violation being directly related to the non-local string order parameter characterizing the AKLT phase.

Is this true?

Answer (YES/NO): NO